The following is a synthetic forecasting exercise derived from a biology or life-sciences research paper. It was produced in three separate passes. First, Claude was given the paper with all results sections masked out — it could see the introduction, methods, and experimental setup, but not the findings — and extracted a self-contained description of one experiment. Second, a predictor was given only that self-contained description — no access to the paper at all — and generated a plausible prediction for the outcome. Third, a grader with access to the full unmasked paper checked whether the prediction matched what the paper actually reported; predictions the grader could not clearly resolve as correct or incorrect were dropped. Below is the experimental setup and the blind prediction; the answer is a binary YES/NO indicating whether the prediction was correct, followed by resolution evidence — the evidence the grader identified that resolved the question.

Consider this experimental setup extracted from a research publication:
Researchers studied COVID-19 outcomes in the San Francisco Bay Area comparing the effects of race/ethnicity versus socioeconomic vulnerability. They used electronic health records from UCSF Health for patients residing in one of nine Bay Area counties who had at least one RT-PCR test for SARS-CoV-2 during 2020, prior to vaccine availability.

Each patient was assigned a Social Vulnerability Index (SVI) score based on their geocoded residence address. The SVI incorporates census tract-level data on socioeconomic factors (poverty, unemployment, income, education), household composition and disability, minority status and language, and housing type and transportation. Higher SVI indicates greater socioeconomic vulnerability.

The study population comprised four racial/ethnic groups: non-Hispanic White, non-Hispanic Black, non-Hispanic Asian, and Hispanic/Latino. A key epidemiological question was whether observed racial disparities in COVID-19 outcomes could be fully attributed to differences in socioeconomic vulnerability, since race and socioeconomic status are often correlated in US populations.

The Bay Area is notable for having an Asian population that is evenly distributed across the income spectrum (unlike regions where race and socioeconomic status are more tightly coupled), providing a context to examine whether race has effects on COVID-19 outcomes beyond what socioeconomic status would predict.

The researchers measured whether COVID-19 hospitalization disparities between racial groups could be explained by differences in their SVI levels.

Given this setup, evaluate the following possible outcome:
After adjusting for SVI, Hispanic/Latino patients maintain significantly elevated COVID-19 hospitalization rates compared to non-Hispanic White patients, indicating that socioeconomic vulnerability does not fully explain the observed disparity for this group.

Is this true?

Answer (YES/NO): NO